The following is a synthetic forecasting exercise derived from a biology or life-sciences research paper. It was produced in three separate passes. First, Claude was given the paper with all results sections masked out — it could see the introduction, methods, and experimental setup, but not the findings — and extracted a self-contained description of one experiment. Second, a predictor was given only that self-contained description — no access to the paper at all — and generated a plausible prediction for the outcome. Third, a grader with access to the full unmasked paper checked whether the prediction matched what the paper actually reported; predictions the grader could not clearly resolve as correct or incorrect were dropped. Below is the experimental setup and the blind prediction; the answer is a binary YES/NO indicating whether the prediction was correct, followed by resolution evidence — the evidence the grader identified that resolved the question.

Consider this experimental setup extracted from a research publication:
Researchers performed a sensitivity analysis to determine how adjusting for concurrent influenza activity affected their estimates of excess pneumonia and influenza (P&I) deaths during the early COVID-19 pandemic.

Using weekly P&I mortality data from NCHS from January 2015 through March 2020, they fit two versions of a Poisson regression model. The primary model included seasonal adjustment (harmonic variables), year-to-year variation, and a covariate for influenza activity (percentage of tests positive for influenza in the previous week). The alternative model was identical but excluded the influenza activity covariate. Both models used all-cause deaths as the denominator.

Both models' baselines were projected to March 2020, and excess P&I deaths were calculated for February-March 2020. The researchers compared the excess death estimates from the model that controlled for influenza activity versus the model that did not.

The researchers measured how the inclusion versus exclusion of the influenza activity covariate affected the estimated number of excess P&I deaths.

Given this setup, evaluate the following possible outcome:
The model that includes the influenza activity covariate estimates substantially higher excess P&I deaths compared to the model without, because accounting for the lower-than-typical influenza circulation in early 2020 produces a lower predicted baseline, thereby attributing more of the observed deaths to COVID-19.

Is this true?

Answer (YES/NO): NO